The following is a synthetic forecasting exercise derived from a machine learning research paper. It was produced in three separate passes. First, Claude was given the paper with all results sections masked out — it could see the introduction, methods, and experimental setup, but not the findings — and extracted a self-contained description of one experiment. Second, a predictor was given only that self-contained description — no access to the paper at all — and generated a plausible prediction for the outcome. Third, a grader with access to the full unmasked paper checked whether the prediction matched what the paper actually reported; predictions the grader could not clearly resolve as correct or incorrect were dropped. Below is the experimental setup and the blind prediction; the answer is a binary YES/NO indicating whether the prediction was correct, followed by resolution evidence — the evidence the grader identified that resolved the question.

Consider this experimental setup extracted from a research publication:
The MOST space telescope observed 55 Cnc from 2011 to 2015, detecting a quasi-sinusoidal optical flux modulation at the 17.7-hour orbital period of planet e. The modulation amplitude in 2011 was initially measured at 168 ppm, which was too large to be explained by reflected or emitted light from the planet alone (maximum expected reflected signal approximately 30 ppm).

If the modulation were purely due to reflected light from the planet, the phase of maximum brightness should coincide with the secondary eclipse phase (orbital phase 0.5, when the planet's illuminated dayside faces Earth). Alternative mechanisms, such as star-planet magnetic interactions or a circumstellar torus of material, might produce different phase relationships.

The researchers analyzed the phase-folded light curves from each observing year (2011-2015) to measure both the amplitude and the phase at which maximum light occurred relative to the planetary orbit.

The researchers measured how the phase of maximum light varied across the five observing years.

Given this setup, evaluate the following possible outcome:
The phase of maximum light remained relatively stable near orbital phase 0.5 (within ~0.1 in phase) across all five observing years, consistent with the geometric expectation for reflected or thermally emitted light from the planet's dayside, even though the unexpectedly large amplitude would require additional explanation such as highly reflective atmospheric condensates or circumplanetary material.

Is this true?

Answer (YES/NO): NO